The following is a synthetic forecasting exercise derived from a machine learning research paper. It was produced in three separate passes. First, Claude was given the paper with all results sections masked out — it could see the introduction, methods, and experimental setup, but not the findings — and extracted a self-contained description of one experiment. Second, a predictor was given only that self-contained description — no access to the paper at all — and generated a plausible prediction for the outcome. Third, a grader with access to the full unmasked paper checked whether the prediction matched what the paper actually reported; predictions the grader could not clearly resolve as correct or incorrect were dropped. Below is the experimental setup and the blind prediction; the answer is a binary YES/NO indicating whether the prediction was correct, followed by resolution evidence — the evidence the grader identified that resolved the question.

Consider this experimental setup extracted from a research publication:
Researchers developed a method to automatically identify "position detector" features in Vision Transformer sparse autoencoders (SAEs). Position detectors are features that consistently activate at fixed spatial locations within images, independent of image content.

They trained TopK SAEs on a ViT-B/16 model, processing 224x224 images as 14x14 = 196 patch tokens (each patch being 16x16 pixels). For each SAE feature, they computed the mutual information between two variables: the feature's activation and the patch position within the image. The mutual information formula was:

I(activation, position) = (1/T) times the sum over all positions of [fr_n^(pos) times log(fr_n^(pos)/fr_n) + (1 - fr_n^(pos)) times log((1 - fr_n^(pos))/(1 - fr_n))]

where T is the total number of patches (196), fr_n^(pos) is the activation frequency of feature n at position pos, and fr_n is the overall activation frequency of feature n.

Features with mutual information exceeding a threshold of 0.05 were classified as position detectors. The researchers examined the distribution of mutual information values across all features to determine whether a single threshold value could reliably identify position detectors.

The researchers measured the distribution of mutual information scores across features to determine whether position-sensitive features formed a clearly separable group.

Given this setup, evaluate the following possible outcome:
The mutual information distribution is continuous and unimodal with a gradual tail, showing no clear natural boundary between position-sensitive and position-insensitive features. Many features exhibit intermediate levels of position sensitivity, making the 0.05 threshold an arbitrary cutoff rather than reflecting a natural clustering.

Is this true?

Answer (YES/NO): NO